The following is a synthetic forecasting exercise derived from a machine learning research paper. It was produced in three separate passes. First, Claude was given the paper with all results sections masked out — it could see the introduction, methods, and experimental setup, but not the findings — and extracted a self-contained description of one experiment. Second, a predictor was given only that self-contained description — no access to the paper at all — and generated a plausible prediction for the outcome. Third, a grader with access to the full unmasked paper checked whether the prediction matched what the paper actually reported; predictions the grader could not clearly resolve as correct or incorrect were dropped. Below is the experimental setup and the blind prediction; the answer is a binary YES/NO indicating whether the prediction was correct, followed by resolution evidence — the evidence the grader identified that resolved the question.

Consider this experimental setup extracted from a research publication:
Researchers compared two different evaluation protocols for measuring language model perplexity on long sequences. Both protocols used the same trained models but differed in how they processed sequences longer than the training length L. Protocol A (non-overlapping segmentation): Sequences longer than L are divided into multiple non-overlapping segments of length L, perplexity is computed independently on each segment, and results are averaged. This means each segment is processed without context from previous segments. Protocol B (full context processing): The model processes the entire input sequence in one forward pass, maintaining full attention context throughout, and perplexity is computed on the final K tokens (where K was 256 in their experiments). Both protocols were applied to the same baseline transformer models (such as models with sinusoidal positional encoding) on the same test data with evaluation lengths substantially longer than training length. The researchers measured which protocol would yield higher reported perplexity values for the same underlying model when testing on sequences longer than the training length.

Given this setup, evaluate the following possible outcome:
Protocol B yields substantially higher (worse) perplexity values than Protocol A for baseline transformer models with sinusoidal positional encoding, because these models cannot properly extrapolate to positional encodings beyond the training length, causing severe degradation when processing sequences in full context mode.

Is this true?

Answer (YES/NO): YES